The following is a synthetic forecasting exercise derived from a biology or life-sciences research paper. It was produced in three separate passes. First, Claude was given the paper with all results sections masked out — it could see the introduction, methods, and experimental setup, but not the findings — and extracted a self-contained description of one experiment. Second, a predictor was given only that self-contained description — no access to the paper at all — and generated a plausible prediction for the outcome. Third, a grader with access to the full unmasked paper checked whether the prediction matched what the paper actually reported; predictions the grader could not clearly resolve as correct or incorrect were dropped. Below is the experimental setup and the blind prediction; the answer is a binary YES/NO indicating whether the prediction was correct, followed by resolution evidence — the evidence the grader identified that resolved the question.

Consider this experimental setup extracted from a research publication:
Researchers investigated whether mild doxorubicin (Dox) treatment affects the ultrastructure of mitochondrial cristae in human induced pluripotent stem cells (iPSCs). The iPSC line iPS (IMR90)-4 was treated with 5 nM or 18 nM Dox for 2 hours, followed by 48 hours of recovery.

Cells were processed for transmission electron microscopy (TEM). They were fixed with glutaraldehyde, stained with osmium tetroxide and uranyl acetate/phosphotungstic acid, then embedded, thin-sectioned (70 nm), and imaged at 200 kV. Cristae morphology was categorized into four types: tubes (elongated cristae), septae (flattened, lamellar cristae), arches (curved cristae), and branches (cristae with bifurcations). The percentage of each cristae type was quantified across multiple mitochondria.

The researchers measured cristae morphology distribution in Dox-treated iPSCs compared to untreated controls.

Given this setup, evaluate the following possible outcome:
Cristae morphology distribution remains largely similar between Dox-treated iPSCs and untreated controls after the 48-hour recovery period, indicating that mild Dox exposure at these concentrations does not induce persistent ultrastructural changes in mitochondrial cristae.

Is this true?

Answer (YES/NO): YES